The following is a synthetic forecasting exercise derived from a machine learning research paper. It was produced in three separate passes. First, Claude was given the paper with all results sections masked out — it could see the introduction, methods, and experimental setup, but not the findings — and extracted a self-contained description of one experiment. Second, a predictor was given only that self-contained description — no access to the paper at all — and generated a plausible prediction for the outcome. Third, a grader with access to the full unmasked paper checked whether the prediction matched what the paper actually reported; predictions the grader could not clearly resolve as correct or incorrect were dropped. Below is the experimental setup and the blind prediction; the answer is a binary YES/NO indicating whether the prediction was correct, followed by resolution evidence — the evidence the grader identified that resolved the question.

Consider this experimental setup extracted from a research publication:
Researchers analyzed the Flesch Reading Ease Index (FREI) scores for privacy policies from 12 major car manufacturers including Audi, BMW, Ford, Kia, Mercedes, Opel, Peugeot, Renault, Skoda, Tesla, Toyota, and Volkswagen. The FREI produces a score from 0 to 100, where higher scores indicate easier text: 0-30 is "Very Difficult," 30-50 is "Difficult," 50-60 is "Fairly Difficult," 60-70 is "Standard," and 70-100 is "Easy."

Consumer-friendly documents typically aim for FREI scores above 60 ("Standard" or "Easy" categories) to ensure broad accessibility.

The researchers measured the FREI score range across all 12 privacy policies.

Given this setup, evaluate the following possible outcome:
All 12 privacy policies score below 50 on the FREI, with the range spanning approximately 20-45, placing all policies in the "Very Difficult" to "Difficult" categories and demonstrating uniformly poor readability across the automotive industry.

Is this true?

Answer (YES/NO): NO